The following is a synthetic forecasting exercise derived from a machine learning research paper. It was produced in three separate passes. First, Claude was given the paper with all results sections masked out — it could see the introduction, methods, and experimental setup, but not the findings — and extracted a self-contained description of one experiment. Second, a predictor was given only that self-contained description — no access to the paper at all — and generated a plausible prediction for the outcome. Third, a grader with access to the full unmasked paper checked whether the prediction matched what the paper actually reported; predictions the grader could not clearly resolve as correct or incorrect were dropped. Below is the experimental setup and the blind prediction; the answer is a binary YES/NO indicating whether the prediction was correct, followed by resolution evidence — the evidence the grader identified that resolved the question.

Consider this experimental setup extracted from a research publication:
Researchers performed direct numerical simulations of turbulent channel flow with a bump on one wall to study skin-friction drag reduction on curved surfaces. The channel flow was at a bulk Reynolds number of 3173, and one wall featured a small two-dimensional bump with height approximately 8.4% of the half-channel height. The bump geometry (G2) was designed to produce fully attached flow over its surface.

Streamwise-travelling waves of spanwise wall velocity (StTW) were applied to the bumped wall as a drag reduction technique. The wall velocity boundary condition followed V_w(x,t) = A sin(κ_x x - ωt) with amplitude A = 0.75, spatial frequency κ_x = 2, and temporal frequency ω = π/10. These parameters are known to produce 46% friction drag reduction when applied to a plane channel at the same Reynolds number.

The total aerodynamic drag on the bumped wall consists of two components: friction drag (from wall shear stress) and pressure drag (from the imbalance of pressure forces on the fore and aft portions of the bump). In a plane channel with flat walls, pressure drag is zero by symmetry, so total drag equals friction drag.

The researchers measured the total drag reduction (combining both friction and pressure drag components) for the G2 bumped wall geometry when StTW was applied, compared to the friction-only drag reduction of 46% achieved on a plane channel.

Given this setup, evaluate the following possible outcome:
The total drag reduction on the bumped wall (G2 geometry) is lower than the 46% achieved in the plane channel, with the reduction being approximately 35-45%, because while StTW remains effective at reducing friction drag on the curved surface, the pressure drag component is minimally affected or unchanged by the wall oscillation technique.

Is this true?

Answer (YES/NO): NO